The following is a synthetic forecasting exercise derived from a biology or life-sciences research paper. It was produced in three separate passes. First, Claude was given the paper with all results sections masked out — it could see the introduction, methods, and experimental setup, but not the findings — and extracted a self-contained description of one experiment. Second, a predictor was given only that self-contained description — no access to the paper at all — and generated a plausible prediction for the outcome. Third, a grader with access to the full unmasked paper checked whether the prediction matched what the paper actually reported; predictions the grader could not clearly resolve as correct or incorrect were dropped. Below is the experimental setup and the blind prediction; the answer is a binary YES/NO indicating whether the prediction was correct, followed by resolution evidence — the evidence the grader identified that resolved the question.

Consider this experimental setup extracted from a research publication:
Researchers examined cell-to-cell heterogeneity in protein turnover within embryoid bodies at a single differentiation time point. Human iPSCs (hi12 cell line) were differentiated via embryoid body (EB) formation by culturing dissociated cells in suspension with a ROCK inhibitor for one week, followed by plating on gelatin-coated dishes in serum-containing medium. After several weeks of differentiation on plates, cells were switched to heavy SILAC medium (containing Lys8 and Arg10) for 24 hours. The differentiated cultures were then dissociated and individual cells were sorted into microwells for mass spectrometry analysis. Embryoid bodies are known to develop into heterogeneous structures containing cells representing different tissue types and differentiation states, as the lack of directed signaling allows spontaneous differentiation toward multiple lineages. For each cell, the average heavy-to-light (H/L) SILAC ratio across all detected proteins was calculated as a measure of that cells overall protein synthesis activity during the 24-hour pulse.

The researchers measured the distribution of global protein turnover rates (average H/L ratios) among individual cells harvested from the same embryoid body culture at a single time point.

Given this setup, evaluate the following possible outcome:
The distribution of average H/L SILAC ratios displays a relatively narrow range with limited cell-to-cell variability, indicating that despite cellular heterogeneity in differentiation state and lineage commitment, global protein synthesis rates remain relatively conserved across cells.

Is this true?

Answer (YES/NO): NO